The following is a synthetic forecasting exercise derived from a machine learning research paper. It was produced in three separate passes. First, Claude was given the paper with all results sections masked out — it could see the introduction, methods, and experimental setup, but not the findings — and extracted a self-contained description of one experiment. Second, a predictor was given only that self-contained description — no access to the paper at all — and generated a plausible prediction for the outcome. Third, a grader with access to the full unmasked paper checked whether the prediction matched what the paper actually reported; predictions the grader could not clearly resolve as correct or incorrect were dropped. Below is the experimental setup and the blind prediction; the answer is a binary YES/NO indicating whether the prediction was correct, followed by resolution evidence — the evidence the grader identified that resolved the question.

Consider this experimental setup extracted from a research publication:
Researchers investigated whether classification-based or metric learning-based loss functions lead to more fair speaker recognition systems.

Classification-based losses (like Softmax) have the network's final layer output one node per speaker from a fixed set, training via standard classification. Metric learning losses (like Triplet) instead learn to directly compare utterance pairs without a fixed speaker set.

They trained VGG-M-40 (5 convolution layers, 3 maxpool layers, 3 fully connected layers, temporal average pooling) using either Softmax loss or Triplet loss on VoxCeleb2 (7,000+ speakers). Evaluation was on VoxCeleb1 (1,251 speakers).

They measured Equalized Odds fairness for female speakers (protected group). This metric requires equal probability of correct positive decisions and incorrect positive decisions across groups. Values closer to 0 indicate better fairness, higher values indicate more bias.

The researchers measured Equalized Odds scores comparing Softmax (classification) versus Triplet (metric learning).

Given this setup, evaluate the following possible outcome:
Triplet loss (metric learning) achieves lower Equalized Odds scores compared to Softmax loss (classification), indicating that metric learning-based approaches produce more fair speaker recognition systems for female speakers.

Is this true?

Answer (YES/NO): NO